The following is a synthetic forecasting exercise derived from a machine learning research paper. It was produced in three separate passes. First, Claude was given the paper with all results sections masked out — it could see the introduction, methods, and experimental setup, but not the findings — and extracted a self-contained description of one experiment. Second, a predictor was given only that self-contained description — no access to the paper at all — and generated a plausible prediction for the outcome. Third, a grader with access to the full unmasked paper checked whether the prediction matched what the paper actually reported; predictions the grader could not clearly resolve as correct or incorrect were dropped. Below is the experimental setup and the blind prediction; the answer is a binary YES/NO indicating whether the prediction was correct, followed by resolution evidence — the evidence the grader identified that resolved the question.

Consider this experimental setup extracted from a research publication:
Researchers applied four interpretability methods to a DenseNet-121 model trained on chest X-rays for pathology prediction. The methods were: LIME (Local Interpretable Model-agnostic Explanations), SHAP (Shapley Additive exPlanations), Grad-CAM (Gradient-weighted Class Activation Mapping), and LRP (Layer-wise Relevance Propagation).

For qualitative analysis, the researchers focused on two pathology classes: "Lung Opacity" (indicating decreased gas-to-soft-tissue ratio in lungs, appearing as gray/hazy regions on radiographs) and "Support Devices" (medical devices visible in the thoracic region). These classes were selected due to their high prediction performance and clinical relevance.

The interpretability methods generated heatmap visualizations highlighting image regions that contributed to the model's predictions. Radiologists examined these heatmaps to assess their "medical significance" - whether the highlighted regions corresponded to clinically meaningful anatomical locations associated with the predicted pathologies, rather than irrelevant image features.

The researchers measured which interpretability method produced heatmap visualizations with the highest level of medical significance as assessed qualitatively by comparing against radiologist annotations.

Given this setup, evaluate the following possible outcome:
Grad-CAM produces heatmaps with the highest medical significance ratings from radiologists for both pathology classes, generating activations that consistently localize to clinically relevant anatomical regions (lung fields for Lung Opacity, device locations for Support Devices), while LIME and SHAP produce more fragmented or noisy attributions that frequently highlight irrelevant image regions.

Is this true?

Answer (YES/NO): NO